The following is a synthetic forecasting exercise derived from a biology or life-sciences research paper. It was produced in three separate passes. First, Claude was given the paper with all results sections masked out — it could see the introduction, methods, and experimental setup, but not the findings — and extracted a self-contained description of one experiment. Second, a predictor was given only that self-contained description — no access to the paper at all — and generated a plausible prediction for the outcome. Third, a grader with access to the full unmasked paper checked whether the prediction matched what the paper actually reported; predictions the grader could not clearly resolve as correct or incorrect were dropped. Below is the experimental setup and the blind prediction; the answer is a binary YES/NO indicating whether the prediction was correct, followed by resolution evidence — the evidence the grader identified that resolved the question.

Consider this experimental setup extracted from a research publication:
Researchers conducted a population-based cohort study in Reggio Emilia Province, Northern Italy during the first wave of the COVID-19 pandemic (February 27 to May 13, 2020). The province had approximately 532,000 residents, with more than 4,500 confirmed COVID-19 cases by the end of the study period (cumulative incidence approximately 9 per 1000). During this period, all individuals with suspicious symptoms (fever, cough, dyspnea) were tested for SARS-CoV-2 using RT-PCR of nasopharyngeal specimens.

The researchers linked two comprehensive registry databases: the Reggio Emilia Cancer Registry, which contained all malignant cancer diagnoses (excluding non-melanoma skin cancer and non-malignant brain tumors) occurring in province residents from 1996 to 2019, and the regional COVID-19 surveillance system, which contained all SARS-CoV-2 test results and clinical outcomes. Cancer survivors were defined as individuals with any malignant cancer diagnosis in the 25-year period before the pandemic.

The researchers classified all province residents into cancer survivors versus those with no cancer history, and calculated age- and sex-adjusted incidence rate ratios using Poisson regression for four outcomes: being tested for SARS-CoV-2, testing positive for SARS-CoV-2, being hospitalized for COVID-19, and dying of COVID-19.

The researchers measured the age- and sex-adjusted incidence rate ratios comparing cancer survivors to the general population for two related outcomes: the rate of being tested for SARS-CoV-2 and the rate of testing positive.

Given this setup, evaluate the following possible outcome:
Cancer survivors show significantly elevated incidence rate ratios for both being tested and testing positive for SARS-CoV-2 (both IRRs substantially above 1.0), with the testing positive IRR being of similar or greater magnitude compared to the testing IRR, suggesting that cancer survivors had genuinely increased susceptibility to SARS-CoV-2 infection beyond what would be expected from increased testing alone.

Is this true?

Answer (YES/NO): NO